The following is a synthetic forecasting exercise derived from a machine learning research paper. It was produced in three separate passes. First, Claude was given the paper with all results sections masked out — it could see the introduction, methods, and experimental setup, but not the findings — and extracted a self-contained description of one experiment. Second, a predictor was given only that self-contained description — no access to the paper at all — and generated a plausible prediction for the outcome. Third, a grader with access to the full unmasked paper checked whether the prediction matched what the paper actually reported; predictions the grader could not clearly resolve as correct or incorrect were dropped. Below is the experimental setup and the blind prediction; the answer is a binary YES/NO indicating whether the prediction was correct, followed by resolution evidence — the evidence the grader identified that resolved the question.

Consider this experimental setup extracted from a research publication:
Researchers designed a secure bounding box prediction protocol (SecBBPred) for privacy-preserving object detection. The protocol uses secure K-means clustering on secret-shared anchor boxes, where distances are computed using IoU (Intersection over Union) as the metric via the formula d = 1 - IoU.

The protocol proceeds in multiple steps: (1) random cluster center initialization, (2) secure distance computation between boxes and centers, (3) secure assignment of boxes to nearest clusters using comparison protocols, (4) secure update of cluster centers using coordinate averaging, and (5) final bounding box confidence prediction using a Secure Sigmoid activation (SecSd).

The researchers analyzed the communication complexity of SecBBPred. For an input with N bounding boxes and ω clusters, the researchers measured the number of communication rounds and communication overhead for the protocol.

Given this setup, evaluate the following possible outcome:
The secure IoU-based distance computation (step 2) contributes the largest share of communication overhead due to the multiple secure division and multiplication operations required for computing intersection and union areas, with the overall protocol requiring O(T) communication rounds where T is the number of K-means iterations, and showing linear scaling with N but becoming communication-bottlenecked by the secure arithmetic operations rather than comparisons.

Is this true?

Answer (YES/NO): NO